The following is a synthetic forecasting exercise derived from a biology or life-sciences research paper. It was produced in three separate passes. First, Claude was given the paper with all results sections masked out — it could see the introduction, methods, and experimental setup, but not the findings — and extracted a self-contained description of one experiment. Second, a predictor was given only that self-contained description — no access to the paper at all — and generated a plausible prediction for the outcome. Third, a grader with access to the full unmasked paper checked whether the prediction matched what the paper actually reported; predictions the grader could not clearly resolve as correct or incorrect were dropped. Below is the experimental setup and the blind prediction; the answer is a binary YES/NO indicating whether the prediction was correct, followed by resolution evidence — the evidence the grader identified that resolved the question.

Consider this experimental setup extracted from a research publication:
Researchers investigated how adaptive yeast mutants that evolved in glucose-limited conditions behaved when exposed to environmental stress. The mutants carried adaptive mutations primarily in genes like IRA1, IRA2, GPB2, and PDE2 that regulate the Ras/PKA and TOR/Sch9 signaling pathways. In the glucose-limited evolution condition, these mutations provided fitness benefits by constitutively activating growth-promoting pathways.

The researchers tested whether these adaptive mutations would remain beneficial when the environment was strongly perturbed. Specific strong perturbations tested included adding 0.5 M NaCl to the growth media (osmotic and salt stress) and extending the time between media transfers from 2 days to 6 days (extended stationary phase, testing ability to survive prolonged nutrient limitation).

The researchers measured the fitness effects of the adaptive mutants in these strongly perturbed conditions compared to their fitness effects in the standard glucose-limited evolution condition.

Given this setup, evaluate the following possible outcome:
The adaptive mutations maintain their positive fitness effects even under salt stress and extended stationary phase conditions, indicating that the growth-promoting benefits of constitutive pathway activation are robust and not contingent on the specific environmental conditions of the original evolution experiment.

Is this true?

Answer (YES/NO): NO